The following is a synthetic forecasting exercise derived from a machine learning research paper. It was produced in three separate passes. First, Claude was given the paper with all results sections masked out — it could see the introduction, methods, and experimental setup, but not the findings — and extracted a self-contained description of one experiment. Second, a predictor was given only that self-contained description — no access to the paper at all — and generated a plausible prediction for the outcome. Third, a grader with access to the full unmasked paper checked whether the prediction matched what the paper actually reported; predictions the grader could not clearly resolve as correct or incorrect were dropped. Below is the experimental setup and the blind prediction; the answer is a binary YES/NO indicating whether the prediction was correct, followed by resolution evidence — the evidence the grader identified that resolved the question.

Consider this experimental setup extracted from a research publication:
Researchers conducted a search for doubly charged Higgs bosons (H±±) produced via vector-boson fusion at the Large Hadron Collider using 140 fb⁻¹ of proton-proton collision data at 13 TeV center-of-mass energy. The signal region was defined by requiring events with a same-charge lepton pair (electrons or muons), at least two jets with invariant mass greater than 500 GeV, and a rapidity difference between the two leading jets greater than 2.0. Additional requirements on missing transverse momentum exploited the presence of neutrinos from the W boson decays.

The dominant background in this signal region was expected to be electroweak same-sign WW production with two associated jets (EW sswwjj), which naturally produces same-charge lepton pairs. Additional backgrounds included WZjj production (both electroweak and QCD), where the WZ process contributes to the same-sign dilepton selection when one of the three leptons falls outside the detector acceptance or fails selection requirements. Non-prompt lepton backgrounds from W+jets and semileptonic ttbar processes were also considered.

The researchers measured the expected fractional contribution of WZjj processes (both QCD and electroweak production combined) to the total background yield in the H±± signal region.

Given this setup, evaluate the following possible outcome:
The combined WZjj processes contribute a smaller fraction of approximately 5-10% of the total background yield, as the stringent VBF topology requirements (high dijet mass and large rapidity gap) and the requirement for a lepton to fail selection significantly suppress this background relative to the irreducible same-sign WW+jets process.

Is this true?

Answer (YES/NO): NO